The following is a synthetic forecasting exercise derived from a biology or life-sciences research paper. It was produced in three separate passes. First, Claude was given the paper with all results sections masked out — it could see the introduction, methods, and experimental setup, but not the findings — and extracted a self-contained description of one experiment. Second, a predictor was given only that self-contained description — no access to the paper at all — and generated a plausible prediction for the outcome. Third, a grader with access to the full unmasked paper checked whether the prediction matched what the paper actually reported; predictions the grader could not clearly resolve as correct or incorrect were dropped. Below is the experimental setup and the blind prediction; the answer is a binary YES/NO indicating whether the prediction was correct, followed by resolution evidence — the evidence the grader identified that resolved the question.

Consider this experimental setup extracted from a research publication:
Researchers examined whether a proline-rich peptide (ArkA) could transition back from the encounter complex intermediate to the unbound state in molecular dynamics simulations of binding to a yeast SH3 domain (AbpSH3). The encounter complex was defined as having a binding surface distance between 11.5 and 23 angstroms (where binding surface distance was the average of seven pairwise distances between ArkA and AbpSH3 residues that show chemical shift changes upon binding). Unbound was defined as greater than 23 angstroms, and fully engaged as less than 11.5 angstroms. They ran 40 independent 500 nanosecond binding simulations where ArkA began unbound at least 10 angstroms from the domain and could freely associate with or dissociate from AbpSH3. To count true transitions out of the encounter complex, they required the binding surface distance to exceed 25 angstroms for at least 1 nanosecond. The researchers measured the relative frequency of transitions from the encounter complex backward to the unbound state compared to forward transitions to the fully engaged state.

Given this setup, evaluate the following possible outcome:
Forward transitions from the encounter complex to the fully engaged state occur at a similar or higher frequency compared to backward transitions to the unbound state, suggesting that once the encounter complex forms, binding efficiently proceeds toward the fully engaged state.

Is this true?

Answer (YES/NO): NO